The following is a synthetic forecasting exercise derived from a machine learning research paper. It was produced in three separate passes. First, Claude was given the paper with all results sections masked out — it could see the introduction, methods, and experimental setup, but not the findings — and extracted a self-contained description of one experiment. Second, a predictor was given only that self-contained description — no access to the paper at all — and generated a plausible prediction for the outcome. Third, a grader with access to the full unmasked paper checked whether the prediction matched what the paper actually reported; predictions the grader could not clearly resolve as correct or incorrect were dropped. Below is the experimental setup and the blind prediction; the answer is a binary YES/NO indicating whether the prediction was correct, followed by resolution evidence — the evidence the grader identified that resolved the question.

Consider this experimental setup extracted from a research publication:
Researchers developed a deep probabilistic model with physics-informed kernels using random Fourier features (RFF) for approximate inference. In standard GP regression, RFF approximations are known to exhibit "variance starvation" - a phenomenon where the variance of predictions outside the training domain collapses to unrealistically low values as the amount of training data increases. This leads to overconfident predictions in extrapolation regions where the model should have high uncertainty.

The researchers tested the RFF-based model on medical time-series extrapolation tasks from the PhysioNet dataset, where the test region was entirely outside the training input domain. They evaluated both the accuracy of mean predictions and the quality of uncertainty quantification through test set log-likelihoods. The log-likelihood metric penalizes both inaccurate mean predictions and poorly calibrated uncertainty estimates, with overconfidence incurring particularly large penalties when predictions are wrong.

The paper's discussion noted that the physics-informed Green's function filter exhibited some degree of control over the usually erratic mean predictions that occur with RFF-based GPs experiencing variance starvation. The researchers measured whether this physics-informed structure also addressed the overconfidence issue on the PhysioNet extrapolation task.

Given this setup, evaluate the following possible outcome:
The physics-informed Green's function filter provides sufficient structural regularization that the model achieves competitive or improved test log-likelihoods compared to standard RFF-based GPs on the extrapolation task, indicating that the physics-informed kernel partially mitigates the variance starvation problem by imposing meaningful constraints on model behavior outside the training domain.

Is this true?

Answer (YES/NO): NO